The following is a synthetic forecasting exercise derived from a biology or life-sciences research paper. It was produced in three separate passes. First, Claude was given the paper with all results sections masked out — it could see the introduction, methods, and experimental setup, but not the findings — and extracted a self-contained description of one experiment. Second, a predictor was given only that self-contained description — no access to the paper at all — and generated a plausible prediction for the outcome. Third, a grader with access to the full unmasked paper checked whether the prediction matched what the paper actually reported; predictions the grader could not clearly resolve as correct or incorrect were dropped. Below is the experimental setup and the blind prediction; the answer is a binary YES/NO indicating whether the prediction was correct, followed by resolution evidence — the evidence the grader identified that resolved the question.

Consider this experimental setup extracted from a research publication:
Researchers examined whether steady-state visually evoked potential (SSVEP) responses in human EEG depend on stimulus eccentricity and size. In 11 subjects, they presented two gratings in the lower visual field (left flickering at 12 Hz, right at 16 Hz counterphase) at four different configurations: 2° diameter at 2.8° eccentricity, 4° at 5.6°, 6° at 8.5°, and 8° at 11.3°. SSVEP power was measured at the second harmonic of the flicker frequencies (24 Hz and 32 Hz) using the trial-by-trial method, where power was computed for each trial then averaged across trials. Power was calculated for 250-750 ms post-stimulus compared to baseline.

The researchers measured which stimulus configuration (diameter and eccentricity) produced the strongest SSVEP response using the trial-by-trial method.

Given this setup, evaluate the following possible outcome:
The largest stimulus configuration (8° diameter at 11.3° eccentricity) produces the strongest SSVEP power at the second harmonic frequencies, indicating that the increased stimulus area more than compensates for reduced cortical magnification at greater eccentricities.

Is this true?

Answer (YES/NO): NO